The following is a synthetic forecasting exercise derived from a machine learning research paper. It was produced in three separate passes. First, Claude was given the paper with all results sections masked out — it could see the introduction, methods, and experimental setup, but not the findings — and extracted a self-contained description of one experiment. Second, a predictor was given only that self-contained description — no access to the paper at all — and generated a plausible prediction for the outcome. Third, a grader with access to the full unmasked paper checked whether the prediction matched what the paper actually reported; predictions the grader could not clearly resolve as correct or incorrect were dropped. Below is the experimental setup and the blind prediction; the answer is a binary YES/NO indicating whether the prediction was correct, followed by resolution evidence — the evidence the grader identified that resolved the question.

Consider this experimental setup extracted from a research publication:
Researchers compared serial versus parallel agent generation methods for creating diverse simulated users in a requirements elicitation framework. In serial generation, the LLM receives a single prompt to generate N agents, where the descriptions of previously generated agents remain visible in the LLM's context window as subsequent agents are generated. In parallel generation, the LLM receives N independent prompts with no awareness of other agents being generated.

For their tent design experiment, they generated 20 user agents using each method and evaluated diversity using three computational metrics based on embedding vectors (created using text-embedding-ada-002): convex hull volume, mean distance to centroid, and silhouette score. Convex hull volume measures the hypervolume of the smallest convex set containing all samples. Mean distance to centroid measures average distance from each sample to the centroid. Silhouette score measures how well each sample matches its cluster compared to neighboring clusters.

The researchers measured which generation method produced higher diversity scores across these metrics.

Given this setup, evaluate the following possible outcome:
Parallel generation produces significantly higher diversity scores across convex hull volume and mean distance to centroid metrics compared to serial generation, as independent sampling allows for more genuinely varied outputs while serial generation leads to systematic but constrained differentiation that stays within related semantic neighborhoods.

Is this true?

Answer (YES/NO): NO